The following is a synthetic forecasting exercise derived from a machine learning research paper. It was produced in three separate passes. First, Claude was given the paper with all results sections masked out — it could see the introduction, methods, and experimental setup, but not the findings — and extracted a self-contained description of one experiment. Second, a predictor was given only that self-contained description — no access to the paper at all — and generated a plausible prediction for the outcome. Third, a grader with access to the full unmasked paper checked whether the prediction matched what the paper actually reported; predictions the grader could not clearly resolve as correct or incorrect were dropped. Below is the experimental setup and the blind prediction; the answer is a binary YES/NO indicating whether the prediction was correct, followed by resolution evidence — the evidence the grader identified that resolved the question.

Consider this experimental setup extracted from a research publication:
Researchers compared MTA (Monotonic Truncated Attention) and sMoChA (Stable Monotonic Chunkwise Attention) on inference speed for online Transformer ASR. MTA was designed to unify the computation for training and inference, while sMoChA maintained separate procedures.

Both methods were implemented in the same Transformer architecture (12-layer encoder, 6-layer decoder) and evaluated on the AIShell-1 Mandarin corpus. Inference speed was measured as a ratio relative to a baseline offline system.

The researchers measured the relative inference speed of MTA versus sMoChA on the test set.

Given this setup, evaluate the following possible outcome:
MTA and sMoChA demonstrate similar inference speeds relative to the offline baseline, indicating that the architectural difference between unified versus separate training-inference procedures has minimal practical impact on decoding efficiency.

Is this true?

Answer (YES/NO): NO